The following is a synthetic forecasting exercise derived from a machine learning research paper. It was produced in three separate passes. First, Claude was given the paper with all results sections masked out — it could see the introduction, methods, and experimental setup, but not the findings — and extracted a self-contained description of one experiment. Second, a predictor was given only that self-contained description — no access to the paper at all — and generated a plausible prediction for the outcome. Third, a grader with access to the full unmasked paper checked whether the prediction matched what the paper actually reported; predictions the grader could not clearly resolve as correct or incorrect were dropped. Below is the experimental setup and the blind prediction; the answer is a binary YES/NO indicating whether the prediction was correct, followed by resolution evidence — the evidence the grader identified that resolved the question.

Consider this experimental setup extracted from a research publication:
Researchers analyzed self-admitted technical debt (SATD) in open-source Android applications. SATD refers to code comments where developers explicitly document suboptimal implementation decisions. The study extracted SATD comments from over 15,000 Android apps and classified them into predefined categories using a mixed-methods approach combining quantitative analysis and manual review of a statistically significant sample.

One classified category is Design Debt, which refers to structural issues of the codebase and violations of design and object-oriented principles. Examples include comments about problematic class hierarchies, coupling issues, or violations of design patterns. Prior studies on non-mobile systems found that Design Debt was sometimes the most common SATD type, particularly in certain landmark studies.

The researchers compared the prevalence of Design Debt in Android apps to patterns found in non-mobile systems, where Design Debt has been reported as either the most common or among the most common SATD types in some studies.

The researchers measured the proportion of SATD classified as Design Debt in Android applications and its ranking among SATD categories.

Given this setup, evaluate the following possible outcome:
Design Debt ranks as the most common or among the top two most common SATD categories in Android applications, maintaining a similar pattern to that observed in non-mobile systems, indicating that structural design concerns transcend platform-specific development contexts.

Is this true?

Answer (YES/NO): NO